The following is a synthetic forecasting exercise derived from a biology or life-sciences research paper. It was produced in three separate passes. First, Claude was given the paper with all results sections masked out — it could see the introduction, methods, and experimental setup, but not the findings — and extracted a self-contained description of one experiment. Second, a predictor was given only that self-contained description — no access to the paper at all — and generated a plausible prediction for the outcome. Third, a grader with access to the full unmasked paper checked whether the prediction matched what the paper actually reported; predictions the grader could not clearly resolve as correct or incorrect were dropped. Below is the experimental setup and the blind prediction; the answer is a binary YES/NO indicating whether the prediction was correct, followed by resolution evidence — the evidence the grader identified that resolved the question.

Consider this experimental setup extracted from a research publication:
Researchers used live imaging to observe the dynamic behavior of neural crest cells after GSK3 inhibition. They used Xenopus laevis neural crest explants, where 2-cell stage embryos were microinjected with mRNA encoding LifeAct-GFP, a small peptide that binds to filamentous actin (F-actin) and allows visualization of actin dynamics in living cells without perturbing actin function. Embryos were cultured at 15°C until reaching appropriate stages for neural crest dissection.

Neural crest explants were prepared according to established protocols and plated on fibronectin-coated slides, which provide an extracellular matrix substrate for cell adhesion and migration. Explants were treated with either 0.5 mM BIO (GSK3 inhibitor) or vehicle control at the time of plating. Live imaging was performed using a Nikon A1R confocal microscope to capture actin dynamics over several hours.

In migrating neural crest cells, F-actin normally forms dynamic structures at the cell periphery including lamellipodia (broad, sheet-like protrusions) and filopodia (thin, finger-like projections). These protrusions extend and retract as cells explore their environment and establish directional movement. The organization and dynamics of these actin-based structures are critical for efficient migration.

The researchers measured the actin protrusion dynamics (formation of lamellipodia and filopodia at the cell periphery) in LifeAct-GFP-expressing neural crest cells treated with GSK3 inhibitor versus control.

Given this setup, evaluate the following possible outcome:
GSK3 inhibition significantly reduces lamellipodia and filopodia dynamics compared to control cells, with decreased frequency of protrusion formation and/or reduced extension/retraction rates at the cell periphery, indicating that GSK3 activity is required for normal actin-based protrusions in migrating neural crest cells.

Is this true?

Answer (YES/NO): NO